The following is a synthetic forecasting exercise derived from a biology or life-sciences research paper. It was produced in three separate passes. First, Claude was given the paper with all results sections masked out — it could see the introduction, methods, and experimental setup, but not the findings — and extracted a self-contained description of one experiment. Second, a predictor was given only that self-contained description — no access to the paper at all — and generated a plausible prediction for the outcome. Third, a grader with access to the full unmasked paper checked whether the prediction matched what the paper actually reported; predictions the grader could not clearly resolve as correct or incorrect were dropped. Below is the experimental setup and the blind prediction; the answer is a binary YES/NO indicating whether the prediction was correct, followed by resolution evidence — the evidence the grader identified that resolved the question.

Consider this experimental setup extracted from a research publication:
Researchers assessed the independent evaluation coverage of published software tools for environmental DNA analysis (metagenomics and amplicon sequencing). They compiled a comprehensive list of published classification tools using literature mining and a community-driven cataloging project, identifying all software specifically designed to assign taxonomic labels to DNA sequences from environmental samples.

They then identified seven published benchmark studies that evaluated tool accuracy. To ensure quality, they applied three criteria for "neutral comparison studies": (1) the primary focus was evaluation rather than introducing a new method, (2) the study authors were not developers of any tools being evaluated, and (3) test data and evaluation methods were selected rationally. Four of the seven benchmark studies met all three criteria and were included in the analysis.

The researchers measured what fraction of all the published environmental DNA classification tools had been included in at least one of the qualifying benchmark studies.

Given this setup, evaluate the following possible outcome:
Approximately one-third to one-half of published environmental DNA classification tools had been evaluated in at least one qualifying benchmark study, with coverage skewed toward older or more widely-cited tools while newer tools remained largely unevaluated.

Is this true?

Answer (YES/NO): NO